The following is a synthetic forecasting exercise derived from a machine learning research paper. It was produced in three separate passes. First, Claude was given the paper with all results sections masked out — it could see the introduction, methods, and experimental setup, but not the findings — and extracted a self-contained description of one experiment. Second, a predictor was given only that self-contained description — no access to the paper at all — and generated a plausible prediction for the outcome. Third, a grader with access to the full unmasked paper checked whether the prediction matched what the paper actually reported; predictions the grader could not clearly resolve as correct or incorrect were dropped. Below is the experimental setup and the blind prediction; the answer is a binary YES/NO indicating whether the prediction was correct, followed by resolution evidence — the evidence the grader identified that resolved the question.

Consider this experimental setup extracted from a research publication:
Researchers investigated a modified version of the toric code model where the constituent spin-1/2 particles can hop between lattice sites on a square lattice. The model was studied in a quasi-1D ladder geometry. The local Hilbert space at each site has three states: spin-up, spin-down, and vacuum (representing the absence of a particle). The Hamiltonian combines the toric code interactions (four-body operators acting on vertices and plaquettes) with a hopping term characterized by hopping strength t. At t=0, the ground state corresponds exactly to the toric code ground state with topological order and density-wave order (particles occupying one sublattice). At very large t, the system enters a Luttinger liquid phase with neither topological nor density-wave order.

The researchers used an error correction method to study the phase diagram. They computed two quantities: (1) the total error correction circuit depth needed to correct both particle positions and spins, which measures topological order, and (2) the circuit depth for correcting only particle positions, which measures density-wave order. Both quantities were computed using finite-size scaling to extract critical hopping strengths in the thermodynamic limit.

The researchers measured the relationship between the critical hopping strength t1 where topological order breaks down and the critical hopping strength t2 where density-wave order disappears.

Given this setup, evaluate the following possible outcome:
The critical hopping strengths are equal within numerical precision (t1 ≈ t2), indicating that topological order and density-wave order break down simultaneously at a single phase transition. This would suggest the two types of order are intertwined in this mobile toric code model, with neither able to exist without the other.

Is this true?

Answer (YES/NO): YES